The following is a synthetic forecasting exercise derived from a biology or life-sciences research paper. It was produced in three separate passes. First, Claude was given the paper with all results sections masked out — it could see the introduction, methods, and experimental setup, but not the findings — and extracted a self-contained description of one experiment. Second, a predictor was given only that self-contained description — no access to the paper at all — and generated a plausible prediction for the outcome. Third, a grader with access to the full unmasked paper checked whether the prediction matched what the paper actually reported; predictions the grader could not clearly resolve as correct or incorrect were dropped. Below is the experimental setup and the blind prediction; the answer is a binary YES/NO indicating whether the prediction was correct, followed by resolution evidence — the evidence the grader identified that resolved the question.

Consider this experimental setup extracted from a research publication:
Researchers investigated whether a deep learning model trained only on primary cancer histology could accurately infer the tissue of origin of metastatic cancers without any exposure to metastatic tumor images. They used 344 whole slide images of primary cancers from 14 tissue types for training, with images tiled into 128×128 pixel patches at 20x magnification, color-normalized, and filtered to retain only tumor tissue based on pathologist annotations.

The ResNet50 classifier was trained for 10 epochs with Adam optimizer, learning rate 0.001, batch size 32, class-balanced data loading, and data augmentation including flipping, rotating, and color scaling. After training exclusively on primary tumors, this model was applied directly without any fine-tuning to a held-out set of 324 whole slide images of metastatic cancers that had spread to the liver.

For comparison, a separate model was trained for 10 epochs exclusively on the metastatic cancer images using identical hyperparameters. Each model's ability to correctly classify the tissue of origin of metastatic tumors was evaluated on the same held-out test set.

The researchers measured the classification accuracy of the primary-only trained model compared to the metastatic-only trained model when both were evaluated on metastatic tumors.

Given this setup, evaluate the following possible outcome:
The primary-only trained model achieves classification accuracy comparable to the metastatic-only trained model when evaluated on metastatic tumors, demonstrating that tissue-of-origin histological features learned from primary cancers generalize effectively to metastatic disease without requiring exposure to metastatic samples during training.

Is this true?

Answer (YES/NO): YES